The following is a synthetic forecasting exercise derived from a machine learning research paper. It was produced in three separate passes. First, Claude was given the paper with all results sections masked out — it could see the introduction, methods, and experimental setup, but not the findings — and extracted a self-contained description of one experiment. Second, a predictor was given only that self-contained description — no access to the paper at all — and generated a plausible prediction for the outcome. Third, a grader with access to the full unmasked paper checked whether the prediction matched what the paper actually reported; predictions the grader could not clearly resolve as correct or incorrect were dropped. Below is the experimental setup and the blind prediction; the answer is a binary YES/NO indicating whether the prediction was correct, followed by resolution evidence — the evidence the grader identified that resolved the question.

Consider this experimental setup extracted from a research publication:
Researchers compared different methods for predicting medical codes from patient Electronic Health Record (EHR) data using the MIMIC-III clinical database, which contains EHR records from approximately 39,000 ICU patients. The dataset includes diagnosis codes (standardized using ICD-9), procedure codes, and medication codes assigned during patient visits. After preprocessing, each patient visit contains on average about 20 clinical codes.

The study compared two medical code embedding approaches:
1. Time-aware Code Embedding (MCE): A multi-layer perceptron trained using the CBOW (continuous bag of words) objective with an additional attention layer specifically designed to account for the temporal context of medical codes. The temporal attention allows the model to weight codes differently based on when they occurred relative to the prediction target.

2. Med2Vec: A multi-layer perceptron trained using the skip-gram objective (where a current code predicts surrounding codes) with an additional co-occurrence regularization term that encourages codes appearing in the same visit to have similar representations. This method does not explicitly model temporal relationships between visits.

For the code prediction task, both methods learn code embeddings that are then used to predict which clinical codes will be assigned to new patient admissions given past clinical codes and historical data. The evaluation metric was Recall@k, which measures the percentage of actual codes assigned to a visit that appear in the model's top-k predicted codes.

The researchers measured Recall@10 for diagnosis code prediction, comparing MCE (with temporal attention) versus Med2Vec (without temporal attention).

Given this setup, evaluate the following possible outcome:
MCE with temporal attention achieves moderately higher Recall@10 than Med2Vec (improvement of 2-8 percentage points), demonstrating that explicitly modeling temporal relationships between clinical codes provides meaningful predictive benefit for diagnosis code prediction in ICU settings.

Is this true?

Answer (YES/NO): YES